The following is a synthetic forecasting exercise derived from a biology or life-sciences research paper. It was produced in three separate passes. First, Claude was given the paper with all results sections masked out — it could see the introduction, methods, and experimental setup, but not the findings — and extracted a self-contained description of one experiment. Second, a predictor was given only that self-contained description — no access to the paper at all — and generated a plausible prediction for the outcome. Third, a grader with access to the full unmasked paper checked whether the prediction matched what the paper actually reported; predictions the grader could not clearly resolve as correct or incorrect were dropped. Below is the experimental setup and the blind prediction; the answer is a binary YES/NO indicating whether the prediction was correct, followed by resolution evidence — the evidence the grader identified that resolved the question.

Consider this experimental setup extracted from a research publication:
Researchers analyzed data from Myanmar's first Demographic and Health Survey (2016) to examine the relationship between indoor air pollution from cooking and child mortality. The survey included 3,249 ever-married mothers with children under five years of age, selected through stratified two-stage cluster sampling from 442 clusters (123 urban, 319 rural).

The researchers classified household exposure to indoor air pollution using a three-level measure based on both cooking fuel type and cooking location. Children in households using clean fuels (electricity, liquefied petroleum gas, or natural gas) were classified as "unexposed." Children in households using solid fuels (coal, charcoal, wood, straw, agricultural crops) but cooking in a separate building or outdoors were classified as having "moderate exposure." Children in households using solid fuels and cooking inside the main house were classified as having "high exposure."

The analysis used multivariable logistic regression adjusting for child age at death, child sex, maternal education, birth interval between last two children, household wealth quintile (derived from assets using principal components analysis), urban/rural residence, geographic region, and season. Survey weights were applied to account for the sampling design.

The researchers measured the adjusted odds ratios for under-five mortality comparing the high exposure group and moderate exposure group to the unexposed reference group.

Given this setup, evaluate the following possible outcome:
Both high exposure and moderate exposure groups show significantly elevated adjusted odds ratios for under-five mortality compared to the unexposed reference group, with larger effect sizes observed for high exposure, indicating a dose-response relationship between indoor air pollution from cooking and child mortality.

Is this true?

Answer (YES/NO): NO